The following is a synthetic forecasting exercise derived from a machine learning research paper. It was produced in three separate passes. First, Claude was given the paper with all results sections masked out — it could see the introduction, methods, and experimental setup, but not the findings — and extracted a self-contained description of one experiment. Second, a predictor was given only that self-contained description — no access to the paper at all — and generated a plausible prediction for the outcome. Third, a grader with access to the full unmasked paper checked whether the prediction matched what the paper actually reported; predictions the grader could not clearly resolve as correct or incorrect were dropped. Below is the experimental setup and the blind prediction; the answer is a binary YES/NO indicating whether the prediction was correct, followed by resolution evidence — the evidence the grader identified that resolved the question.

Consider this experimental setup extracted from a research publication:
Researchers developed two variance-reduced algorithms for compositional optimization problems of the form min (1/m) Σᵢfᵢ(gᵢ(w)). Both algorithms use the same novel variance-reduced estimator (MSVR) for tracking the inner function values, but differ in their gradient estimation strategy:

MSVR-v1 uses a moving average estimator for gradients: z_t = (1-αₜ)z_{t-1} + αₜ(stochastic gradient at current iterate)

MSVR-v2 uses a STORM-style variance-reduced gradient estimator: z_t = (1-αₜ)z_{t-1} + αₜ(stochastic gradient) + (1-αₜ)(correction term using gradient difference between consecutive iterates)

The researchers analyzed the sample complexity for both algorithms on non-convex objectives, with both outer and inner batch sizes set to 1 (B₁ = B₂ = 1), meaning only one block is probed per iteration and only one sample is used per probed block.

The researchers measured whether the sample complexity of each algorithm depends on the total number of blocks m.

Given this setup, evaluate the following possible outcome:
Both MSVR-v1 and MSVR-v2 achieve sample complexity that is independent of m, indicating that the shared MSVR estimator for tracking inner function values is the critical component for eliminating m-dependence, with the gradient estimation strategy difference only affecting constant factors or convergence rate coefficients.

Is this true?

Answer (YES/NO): NO